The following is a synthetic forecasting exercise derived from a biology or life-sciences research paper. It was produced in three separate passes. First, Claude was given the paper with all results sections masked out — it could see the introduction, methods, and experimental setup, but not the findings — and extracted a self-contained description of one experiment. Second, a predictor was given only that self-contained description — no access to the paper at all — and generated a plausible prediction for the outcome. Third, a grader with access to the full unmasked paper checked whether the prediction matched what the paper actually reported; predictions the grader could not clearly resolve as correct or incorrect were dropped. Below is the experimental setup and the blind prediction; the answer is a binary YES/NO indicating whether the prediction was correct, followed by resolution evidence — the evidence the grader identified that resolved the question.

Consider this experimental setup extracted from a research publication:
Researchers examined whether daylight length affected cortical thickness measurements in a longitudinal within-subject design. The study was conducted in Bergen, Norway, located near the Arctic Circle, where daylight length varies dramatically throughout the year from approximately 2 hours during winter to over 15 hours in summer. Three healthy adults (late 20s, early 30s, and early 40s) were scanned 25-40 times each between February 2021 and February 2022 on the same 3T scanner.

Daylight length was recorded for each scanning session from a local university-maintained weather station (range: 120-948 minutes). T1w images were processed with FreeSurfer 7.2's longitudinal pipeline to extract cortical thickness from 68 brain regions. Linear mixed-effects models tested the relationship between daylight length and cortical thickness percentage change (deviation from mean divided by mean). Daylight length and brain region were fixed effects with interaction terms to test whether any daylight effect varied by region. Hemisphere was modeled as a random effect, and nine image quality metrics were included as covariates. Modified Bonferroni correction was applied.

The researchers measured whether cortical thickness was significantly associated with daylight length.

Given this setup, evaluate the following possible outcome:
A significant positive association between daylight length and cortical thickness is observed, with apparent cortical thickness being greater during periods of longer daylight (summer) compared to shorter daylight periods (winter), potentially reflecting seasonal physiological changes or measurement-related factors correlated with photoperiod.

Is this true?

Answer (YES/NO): NO